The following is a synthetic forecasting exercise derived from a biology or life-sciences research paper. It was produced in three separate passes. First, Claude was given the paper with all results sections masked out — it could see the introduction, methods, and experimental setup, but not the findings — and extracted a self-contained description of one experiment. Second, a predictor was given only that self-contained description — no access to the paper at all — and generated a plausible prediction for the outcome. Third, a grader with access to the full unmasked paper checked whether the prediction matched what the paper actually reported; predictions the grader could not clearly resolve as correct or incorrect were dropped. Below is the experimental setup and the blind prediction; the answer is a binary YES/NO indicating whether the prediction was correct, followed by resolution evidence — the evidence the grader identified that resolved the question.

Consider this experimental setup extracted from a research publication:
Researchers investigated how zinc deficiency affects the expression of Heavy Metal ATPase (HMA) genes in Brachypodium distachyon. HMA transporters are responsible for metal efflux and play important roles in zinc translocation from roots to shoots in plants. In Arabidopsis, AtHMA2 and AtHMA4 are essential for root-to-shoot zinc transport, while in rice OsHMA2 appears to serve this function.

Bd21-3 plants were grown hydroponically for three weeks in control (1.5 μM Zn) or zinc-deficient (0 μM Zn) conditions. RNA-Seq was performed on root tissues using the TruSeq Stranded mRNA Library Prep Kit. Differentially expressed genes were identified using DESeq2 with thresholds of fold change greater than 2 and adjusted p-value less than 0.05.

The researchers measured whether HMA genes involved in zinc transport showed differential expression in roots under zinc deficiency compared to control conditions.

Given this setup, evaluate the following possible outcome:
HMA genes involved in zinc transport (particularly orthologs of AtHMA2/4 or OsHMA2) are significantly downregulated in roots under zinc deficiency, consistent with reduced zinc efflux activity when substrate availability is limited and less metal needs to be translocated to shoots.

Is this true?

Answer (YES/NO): NO